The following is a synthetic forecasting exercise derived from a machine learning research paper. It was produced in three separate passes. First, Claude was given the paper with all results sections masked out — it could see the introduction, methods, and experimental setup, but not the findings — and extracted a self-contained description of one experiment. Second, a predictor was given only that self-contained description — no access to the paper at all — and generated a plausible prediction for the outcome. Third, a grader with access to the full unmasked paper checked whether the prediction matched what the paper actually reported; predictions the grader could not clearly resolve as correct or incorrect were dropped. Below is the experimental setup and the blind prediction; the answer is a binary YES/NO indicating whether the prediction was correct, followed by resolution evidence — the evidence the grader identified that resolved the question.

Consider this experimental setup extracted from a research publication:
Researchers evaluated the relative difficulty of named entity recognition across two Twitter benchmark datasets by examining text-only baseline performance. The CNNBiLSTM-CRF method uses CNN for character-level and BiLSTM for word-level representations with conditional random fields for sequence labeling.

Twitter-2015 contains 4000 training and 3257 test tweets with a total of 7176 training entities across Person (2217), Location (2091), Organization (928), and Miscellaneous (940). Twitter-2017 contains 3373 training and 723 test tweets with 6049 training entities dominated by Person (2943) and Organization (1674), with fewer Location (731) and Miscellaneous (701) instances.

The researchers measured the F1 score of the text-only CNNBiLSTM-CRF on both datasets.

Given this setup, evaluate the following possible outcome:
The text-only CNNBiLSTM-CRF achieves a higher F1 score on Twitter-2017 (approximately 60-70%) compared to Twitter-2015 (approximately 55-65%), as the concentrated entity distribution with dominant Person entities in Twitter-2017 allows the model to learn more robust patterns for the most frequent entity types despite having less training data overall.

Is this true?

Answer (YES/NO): NO